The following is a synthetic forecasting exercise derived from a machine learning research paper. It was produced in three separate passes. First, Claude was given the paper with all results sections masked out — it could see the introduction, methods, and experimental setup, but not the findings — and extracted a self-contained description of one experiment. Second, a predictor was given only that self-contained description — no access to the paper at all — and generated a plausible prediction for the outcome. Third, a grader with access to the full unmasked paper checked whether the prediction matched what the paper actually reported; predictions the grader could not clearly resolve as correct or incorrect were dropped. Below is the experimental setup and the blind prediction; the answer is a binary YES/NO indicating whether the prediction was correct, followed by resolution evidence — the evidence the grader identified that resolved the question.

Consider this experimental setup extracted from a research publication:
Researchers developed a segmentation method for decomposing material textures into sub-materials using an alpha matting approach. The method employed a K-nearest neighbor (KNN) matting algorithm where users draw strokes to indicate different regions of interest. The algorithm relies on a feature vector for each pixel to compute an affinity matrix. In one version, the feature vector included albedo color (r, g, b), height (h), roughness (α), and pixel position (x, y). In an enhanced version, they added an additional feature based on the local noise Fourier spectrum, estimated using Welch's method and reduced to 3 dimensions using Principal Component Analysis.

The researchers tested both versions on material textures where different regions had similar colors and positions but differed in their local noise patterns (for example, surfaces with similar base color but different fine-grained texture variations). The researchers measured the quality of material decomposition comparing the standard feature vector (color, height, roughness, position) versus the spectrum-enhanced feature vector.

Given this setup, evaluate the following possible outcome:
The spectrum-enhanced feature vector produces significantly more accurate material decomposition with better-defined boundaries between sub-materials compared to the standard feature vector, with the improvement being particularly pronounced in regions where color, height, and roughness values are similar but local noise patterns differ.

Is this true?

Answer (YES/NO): YES